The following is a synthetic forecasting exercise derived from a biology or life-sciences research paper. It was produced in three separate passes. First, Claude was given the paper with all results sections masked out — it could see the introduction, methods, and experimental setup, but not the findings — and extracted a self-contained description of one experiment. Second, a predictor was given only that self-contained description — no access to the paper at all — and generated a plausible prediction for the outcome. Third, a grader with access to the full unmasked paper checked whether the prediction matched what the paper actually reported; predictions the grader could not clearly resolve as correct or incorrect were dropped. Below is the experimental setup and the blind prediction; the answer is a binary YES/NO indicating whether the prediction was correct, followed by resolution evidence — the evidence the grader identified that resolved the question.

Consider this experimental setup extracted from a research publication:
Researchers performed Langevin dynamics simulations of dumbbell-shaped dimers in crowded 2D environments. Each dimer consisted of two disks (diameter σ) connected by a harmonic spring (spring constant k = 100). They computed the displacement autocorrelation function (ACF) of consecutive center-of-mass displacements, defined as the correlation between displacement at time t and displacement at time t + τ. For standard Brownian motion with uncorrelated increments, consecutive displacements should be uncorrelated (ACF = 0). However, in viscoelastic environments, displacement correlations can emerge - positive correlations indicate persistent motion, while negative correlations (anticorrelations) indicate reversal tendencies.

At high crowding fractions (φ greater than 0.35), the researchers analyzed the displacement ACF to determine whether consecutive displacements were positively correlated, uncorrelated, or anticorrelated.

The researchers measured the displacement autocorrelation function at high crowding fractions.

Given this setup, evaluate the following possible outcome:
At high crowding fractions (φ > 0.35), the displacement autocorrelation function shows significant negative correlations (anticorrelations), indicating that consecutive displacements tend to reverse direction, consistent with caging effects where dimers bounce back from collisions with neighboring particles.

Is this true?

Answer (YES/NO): YES